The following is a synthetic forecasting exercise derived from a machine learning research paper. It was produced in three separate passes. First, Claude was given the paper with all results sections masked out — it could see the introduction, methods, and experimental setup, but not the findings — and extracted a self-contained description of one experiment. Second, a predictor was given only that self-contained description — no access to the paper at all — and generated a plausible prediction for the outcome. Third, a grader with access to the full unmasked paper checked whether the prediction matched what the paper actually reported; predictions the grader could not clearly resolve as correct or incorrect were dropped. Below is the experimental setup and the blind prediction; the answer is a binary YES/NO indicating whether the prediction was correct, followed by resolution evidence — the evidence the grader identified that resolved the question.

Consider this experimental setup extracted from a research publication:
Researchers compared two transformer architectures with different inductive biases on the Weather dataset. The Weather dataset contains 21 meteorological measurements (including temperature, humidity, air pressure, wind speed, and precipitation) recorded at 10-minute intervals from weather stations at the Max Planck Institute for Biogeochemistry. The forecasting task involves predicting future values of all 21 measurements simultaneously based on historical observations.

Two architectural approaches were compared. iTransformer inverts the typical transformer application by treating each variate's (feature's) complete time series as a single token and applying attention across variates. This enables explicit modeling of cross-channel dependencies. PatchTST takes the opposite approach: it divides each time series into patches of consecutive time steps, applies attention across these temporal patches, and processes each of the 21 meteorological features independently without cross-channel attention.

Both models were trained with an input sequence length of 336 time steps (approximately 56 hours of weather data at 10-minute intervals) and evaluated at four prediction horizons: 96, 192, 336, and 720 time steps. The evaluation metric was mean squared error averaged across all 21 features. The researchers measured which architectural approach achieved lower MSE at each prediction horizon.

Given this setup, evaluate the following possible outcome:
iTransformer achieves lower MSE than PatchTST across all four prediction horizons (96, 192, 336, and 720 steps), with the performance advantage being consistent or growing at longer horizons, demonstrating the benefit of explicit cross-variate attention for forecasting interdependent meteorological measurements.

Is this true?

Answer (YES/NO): NO